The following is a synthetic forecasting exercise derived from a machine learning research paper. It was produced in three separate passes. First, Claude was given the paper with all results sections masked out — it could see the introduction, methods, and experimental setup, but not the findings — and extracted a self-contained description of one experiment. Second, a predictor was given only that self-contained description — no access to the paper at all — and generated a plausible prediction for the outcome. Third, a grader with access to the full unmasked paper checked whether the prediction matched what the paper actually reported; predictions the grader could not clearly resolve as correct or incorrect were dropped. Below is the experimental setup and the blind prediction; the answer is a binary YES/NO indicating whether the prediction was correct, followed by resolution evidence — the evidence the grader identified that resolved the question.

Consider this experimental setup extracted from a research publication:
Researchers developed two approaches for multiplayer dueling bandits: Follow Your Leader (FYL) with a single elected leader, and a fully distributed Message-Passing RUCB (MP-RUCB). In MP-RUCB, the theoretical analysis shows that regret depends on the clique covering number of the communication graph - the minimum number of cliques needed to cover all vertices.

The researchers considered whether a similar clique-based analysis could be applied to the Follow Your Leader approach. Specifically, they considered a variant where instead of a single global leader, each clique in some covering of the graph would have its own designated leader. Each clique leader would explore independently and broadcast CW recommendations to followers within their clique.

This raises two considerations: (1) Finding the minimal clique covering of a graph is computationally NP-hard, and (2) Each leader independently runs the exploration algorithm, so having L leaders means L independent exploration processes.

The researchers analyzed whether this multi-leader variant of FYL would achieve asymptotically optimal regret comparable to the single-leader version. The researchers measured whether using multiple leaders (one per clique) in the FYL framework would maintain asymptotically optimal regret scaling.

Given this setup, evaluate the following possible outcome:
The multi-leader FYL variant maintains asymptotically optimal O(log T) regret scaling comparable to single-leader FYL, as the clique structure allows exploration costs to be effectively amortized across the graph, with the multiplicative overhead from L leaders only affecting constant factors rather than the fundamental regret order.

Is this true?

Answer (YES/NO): NO